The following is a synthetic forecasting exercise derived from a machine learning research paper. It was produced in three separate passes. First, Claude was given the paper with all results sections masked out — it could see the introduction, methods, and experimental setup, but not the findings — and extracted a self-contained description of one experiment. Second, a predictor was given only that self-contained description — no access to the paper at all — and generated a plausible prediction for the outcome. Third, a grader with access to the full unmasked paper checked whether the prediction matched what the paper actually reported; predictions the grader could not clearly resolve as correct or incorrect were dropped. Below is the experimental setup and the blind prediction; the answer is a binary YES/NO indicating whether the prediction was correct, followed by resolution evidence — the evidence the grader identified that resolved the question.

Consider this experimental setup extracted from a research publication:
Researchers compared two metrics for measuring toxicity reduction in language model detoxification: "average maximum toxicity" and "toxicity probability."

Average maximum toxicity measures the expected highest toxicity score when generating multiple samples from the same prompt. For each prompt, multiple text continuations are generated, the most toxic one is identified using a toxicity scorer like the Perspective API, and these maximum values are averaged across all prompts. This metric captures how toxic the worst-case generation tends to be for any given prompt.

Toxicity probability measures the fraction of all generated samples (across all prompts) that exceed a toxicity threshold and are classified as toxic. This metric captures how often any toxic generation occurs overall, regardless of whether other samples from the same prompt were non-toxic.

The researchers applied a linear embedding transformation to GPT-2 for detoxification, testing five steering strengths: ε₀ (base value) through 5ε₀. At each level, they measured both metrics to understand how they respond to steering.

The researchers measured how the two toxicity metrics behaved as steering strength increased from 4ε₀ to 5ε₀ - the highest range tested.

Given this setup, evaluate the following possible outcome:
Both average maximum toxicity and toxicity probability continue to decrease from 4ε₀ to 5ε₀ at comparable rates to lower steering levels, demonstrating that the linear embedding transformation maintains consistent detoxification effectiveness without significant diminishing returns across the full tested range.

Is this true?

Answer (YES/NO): NO